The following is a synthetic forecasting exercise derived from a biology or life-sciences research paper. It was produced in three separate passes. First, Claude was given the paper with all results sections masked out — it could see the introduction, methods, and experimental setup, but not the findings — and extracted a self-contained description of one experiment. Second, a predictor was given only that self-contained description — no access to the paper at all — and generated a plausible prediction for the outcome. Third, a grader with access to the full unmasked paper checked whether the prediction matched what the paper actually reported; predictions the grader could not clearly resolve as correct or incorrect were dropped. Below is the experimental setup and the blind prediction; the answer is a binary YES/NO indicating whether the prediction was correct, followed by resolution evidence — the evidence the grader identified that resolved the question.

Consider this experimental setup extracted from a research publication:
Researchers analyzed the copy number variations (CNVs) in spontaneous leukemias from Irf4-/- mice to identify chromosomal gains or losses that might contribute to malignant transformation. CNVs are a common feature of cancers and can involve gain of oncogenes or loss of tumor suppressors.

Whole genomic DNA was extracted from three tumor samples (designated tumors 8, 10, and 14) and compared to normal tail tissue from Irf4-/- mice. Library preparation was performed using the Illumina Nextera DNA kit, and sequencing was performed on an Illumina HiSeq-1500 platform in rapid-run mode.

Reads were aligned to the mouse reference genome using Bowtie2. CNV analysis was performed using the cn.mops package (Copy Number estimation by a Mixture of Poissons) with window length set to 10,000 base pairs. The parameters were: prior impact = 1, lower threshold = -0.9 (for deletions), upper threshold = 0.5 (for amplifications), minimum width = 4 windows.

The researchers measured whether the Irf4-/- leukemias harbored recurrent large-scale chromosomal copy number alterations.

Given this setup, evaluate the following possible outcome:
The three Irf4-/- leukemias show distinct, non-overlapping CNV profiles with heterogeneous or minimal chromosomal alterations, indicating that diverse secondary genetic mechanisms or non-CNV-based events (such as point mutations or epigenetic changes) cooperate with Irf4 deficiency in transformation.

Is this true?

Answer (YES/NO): YES